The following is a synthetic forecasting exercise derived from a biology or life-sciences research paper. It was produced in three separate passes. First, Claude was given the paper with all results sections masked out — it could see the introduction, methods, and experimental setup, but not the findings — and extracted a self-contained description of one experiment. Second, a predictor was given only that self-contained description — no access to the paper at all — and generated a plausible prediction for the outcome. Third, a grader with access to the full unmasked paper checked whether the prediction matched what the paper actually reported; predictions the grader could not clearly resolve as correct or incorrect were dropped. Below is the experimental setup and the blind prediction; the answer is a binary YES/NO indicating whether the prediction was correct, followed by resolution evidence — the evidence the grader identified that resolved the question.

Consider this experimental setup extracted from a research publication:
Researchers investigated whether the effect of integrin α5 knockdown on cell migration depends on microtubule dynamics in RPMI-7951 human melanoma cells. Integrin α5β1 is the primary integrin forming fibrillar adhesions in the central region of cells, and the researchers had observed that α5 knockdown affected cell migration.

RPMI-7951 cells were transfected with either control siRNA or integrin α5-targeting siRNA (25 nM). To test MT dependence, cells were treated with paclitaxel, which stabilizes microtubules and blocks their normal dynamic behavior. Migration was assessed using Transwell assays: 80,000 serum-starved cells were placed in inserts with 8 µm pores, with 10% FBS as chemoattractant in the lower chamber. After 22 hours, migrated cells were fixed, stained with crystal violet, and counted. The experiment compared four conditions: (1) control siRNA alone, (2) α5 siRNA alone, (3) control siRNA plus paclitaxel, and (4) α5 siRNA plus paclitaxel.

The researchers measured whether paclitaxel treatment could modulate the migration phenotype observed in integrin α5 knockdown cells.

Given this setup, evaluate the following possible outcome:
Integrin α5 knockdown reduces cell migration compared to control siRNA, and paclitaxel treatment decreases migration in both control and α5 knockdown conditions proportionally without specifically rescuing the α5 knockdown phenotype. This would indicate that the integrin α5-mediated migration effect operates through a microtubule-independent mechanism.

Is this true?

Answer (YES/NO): NO